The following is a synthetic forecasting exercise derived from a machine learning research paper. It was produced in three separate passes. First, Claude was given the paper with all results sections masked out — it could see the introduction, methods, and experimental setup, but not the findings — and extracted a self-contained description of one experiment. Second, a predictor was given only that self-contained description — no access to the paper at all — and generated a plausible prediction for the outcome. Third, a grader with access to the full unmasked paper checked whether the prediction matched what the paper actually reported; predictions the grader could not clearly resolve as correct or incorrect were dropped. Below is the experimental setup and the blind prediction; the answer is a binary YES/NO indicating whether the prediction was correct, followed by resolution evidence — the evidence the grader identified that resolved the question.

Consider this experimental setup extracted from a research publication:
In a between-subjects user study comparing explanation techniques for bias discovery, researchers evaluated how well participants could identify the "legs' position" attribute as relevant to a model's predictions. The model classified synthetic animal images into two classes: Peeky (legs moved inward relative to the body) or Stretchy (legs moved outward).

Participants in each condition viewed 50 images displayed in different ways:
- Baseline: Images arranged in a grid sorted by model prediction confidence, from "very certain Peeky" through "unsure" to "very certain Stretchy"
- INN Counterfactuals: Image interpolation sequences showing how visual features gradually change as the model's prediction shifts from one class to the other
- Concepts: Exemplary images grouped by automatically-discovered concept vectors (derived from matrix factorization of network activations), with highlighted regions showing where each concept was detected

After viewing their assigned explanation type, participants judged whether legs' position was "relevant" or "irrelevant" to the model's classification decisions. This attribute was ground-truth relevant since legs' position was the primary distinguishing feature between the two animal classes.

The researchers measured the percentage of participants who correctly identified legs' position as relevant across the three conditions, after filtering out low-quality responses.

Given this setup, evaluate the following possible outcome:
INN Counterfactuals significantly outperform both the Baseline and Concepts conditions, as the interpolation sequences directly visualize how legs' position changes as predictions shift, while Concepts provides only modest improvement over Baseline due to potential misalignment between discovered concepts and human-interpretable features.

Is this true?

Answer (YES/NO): NO